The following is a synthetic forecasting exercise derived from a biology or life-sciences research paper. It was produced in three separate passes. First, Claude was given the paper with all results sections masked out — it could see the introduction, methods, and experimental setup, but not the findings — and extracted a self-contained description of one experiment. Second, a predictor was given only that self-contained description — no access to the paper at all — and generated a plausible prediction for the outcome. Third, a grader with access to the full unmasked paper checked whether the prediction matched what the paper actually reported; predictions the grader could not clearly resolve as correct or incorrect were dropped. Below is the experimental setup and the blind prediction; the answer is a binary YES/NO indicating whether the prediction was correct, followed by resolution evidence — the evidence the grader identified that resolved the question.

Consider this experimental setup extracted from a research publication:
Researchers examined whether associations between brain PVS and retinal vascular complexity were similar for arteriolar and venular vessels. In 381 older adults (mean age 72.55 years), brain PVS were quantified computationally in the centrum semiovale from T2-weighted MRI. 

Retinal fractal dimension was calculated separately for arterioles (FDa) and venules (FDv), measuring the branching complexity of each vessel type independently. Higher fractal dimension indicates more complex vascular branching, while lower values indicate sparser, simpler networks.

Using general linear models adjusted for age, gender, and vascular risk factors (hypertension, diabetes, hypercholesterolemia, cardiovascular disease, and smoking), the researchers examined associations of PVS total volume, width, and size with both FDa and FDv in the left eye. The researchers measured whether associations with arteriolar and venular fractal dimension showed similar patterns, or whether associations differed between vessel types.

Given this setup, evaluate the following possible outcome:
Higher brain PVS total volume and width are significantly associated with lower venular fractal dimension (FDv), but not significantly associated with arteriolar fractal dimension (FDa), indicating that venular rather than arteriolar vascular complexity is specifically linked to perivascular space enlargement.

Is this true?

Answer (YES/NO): NO